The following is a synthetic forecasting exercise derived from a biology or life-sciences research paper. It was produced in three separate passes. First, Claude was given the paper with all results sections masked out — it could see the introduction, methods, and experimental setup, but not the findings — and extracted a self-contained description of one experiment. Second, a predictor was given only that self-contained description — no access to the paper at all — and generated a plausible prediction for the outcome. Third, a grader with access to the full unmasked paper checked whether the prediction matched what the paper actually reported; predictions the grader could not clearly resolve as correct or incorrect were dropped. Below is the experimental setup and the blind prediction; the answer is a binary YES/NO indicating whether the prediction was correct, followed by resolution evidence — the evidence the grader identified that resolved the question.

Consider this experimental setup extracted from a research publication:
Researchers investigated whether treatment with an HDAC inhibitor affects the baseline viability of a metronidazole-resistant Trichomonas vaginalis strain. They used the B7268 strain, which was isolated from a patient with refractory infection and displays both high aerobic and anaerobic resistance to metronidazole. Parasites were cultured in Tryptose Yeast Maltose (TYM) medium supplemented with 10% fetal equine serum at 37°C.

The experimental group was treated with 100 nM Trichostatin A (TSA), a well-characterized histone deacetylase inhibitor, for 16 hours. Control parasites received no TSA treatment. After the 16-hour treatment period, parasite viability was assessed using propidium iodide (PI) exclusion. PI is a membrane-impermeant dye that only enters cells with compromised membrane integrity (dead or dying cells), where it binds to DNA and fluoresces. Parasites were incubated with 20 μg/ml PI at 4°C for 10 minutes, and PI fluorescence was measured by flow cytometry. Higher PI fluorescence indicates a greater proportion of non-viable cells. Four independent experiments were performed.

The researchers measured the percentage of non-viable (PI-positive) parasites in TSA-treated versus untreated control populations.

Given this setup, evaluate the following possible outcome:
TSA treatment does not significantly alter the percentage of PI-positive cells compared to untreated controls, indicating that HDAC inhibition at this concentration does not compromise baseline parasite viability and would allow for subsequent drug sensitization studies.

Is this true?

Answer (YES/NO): YES